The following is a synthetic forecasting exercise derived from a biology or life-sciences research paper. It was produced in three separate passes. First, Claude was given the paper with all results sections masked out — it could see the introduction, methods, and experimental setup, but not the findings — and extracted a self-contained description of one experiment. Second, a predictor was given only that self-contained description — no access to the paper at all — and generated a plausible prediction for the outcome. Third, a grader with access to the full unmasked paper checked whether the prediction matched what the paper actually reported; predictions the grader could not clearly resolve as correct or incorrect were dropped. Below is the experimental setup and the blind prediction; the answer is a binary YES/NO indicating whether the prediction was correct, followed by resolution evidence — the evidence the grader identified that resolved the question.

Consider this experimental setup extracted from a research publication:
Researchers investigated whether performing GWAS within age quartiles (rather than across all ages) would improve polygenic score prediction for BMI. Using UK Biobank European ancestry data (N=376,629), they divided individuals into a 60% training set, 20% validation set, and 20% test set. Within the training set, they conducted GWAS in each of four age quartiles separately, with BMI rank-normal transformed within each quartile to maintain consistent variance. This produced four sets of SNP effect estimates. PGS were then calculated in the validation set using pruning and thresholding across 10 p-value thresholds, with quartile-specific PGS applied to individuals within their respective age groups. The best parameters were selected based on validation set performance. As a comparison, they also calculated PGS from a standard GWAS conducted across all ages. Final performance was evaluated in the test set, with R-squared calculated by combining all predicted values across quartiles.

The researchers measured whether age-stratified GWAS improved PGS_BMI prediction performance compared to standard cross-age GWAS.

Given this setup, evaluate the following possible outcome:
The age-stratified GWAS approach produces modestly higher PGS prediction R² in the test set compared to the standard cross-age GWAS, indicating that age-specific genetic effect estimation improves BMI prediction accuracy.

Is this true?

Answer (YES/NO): NO